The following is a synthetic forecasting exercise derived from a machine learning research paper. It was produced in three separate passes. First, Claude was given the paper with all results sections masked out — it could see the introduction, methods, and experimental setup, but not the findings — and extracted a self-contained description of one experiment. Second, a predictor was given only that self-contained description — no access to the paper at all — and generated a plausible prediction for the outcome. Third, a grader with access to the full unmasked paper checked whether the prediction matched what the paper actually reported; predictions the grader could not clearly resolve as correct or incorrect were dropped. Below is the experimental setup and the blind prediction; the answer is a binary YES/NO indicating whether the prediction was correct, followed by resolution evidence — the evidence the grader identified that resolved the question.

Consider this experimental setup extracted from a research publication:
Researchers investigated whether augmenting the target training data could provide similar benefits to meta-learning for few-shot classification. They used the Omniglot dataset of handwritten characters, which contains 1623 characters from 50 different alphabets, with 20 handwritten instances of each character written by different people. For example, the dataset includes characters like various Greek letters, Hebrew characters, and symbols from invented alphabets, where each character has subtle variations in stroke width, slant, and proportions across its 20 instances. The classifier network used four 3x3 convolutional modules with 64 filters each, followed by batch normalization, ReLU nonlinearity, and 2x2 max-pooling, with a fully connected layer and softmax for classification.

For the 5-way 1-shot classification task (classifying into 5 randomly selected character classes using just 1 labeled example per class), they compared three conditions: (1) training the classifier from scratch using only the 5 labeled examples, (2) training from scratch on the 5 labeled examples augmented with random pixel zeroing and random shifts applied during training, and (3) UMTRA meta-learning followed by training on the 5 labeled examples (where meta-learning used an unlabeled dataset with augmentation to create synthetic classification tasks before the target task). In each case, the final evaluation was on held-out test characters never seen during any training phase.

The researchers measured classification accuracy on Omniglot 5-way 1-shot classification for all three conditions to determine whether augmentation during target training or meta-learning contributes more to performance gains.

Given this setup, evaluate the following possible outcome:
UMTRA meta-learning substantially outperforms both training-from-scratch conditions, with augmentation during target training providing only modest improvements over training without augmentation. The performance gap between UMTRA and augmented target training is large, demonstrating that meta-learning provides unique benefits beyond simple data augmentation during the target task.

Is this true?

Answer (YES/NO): YES